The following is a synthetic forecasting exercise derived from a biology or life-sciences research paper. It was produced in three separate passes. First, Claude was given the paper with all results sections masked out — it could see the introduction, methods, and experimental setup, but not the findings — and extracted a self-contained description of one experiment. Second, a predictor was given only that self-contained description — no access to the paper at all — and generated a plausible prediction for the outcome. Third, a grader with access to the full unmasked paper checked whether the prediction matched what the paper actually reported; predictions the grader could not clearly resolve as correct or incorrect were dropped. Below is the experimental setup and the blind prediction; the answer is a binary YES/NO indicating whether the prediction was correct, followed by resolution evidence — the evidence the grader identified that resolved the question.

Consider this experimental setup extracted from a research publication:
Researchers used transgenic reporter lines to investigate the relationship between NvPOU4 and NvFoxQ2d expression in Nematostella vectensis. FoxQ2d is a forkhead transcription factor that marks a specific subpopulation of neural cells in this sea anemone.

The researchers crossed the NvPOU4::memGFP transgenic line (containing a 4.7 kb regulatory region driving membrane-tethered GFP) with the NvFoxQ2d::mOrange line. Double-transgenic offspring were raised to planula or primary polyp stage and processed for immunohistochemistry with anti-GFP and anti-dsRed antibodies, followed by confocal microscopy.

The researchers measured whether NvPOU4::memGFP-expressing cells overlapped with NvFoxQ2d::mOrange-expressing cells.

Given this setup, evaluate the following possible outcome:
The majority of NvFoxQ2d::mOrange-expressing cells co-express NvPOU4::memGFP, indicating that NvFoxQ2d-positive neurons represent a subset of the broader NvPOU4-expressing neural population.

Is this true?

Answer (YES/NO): NO